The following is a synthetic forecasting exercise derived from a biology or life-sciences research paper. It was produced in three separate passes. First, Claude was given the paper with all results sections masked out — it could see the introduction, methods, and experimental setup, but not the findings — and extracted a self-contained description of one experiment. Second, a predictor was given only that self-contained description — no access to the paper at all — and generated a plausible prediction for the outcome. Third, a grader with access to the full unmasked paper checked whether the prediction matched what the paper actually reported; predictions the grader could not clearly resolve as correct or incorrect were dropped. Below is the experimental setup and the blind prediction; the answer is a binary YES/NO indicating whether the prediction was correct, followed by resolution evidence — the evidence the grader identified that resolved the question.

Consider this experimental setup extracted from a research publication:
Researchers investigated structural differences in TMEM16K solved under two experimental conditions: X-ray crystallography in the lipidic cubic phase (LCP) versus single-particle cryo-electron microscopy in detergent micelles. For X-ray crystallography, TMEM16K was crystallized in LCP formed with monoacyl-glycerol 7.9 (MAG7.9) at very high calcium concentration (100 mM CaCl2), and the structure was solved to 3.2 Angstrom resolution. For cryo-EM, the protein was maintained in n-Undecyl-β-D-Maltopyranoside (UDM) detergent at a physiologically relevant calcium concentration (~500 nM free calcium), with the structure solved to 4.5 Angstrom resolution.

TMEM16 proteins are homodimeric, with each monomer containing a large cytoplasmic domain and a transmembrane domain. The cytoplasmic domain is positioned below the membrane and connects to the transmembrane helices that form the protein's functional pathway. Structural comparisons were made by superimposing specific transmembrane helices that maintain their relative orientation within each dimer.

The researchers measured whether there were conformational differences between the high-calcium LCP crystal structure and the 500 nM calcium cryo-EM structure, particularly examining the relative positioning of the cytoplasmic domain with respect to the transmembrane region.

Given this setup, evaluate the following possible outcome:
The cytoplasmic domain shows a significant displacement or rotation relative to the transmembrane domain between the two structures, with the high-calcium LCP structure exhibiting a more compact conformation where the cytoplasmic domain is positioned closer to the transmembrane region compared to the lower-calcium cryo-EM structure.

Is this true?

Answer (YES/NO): YES